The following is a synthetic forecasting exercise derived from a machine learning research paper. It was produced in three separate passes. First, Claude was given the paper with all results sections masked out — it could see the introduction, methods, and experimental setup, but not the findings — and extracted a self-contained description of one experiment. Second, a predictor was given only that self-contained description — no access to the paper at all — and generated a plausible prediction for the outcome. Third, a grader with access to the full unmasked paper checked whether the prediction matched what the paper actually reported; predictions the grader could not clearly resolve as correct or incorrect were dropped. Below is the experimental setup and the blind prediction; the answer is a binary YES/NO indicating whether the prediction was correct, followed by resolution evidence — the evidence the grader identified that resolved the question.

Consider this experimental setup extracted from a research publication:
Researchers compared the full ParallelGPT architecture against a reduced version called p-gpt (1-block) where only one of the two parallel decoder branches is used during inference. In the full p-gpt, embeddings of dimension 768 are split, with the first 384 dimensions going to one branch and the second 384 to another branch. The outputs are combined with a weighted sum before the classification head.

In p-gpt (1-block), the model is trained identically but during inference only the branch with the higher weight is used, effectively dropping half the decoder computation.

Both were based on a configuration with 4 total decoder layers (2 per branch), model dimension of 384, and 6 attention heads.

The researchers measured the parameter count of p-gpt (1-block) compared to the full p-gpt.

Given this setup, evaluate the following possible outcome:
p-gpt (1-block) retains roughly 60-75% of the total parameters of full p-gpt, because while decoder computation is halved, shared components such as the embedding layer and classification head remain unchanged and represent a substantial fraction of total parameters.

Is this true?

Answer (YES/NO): YES